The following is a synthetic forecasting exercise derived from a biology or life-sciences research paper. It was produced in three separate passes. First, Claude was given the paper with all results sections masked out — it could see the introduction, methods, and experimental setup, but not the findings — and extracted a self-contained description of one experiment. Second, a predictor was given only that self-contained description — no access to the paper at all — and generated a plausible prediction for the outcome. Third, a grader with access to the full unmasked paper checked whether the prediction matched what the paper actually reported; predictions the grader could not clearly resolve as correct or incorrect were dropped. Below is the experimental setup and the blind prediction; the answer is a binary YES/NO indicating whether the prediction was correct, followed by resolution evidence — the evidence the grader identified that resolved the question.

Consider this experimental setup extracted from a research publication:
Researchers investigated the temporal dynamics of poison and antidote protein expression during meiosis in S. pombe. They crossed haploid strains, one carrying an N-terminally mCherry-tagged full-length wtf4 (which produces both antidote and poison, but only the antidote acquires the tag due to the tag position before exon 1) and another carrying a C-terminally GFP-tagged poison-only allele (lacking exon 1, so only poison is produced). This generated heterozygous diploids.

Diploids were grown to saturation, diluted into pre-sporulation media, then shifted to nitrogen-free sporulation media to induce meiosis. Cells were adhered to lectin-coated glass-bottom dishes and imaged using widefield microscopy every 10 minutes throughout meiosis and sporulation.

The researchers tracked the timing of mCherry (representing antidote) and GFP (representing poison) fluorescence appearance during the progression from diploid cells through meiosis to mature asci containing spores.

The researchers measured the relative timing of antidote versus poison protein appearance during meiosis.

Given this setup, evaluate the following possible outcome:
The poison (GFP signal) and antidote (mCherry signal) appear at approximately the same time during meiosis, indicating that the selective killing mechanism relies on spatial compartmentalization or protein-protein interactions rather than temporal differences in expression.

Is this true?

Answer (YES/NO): NO